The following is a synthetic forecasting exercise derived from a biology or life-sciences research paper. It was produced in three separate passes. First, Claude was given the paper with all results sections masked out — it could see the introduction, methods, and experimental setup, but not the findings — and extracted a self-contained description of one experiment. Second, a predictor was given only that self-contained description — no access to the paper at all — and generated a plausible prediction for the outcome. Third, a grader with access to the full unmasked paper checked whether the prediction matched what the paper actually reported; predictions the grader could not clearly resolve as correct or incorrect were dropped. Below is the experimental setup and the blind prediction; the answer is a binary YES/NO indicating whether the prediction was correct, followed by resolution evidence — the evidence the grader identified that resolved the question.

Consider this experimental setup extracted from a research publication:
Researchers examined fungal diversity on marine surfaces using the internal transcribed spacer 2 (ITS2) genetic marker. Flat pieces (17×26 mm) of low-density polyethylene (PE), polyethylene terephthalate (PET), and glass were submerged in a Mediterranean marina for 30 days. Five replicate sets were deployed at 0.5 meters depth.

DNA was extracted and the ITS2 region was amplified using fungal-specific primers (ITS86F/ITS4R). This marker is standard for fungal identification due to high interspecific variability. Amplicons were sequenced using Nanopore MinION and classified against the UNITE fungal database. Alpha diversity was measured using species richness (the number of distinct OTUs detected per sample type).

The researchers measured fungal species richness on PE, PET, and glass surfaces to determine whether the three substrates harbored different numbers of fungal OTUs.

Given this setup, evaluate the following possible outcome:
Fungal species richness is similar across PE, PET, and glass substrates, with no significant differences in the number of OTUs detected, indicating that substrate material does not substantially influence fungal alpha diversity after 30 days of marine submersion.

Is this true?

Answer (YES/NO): NO